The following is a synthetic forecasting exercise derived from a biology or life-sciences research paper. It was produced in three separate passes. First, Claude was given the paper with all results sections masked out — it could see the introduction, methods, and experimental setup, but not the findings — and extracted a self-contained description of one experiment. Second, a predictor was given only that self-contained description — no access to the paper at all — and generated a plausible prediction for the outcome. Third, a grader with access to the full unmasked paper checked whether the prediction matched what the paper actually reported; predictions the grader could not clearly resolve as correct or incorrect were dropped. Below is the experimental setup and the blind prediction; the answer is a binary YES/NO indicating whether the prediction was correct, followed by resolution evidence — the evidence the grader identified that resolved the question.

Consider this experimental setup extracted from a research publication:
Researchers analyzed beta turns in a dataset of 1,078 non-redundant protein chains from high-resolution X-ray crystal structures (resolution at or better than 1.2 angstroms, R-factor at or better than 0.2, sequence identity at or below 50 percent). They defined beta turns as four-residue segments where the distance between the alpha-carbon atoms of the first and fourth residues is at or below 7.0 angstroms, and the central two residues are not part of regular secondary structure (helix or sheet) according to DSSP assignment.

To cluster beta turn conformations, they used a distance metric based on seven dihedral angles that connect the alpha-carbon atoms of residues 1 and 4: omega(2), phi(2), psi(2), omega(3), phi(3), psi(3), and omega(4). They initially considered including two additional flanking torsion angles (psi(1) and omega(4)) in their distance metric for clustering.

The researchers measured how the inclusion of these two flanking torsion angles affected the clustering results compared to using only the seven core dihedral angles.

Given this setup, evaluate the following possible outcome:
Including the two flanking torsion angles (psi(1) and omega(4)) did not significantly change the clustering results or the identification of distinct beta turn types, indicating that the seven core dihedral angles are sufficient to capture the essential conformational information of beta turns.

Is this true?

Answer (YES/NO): NO